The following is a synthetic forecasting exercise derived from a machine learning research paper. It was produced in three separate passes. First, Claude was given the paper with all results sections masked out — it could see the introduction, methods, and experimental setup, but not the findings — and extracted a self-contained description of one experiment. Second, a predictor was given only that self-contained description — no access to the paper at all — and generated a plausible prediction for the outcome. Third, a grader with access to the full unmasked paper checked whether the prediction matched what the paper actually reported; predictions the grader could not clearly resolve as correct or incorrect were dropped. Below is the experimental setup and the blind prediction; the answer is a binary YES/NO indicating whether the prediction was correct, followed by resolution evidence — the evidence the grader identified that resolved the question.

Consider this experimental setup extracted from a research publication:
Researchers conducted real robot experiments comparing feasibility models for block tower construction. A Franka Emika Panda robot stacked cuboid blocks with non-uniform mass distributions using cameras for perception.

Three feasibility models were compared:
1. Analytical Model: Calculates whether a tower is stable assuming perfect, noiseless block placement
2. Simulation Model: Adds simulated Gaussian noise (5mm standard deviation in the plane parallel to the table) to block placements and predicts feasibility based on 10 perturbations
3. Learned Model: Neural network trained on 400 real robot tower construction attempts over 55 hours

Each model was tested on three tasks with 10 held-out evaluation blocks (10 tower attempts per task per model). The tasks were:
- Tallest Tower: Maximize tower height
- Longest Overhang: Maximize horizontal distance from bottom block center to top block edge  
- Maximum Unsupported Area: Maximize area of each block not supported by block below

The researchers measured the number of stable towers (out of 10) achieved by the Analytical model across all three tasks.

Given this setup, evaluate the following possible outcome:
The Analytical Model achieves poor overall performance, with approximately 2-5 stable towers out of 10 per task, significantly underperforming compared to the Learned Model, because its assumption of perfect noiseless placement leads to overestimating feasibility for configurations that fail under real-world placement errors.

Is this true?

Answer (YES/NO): NO